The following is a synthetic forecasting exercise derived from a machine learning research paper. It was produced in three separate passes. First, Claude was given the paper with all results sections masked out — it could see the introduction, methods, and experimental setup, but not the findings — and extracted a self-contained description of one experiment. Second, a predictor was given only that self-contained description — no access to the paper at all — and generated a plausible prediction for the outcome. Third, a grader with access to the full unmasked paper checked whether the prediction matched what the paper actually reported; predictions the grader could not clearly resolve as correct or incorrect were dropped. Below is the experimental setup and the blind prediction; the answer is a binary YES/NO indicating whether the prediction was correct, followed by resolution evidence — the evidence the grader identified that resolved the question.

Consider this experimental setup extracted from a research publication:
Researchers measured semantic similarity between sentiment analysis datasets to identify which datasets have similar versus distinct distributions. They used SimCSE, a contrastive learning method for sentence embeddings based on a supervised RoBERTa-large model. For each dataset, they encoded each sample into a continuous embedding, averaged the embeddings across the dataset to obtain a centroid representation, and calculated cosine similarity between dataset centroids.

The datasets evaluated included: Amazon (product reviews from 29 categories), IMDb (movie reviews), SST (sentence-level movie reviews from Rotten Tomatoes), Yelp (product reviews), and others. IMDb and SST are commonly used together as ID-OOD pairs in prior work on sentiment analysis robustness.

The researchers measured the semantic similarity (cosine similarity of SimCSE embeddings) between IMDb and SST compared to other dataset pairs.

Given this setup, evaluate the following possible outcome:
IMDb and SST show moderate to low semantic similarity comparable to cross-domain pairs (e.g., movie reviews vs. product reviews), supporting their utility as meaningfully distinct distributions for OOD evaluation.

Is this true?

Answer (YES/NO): NO